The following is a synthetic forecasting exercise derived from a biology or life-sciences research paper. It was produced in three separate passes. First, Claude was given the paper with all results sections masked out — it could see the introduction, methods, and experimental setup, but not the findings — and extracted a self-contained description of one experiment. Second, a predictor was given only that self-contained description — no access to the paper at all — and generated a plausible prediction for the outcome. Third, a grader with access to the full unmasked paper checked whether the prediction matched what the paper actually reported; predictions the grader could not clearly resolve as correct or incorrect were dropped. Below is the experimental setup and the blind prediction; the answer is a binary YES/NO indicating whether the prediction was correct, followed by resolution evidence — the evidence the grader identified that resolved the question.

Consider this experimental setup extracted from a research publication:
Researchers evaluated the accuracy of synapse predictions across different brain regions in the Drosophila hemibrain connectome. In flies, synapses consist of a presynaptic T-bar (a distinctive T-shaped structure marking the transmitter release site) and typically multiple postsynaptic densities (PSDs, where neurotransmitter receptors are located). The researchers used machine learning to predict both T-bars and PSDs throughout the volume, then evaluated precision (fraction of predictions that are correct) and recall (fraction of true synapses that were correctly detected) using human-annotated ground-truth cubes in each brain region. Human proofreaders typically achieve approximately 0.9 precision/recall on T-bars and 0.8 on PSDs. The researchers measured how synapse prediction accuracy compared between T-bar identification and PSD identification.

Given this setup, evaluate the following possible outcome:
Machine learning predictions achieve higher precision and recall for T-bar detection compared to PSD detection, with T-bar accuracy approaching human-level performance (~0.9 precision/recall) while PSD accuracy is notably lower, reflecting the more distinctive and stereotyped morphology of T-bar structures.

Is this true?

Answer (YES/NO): YES